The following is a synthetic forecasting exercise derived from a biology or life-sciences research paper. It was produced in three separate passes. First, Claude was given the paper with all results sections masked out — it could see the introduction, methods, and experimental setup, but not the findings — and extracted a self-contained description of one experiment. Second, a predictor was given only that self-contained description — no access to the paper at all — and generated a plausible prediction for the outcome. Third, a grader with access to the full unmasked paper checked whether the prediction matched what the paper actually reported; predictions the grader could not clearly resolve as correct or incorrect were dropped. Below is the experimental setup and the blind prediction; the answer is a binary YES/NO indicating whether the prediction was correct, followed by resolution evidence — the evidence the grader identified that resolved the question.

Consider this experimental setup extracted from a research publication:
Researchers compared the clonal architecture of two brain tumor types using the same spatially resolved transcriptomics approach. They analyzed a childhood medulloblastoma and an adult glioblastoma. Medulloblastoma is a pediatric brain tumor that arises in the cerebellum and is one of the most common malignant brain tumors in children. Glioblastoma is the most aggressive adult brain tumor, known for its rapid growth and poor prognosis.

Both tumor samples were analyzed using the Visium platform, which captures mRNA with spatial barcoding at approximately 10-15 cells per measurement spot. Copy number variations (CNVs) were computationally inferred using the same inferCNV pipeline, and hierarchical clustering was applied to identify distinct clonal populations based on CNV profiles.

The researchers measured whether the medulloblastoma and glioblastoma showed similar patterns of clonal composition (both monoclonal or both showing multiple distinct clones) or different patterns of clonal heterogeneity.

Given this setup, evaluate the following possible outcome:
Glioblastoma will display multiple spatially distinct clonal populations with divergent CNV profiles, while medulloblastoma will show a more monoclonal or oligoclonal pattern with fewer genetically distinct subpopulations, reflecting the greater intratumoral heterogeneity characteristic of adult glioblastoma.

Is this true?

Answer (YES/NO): YES